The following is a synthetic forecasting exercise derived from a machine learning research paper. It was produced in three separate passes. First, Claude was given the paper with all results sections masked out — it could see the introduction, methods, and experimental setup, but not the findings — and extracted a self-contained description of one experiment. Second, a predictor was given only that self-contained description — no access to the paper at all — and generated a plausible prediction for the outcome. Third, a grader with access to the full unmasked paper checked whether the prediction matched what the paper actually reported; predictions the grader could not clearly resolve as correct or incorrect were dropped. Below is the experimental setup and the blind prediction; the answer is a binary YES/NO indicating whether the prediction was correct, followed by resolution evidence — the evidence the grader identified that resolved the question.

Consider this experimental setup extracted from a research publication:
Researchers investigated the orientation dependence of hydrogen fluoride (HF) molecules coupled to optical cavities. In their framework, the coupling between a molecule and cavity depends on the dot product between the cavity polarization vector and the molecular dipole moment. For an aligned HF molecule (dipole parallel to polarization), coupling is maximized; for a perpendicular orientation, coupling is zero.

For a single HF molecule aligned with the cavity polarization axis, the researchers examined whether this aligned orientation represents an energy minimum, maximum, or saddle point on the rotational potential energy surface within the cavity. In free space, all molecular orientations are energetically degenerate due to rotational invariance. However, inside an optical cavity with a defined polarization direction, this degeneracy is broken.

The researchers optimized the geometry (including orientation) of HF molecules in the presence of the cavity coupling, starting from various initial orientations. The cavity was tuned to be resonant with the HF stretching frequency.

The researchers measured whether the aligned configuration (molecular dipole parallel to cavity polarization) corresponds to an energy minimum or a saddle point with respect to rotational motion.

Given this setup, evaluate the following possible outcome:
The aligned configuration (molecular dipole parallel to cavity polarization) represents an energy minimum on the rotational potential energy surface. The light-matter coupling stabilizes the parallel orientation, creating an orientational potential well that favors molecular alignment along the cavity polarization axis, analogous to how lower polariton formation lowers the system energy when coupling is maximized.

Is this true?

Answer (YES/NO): NO